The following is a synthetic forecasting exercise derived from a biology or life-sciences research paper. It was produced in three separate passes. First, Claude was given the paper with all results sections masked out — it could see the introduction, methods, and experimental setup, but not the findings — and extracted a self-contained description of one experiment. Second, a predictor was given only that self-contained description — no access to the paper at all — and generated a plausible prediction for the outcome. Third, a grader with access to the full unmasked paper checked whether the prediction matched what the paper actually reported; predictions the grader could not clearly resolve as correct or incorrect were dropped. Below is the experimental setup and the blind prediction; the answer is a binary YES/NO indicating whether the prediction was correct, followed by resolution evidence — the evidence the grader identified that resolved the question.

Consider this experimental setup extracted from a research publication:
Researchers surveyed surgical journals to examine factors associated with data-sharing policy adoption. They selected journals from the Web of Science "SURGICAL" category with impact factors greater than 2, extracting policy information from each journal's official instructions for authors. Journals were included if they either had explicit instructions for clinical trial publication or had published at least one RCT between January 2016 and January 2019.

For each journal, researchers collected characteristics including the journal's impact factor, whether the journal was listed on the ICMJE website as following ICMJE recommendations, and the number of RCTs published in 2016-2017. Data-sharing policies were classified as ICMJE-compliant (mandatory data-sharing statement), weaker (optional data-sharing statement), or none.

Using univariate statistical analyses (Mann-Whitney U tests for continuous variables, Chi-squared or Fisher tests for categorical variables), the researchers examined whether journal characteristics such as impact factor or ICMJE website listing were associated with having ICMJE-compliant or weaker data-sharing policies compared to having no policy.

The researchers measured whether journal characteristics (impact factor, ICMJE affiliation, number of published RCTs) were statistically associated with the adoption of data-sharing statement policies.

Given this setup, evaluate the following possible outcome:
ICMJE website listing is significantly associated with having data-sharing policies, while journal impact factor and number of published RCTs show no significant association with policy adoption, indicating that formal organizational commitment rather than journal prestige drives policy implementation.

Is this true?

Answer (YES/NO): NO